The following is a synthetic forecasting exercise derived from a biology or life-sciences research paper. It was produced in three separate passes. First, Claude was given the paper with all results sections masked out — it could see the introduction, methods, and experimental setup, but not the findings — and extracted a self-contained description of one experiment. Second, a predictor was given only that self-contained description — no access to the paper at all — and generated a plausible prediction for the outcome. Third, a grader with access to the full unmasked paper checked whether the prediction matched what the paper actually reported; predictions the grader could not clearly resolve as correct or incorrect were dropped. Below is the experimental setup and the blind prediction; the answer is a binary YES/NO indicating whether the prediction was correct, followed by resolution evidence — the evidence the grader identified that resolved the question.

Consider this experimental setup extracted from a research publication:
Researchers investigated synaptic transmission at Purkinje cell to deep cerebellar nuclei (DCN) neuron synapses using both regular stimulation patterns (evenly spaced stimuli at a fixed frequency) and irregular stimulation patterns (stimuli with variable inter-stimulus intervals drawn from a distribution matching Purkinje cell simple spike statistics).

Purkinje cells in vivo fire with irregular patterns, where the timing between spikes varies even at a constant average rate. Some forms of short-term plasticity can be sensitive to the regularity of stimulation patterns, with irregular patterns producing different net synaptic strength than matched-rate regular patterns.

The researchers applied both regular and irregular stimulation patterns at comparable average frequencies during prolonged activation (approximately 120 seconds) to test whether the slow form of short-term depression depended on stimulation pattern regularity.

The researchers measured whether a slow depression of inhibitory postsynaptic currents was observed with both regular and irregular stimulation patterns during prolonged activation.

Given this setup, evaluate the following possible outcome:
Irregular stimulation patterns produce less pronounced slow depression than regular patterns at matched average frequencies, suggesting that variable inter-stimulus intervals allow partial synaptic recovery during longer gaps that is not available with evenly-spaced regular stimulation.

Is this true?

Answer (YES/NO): NO